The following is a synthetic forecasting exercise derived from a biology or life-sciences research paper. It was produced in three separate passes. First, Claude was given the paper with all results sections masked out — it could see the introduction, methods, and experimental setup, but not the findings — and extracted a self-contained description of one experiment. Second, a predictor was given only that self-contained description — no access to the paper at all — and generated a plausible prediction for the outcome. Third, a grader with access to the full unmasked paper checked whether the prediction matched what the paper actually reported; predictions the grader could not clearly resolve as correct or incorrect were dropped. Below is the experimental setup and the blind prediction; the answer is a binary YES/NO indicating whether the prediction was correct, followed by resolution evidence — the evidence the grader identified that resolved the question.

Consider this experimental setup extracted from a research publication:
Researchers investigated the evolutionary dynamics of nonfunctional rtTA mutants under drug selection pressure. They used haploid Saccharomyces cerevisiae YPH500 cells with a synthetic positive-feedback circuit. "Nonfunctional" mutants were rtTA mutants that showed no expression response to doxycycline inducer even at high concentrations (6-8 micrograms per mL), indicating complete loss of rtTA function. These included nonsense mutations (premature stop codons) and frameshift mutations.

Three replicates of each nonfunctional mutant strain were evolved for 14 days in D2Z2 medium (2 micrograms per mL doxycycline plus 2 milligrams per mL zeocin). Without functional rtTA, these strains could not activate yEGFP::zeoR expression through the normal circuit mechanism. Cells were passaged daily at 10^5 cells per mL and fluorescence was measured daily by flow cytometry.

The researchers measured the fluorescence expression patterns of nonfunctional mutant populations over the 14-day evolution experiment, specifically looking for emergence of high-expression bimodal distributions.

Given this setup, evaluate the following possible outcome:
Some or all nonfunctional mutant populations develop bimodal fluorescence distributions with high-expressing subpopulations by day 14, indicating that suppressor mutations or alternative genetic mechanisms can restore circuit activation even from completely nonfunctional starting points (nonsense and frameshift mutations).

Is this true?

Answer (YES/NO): NO